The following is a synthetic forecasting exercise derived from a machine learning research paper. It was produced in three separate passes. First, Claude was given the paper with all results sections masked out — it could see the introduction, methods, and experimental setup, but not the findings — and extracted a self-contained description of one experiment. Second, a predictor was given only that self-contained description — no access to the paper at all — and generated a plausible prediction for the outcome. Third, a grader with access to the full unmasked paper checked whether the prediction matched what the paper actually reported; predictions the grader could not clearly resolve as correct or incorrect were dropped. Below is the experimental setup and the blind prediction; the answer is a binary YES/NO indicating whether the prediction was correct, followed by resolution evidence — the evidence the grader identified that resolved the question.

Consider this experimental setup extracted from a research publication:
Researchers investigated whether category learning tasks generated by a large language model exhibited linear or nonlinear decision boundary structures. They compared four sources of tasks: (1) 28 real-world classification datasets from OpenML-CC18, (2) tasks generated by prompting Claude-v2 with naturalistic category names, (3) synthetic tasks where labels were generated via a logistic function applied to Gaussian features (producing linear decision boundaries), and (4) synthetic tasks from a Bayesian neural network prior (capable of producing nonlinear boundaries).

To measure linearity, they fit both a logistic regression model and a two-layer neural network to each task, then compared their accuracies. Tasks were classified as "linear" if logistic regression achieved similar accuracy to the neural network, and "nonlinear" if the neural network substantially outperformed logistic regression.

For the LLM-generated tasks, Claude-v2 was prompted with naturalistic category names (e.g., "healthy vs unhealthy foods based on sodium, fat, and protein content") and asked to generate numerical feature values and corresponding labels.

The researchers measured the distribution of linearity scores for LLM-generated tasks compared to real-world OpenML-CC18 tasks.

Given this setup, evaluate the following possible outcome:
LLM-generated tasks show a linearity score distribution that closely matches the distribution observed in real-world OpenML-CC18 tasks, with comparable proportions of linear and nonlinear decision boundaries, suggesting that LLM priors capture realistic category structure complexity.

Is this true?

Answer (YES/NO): YES